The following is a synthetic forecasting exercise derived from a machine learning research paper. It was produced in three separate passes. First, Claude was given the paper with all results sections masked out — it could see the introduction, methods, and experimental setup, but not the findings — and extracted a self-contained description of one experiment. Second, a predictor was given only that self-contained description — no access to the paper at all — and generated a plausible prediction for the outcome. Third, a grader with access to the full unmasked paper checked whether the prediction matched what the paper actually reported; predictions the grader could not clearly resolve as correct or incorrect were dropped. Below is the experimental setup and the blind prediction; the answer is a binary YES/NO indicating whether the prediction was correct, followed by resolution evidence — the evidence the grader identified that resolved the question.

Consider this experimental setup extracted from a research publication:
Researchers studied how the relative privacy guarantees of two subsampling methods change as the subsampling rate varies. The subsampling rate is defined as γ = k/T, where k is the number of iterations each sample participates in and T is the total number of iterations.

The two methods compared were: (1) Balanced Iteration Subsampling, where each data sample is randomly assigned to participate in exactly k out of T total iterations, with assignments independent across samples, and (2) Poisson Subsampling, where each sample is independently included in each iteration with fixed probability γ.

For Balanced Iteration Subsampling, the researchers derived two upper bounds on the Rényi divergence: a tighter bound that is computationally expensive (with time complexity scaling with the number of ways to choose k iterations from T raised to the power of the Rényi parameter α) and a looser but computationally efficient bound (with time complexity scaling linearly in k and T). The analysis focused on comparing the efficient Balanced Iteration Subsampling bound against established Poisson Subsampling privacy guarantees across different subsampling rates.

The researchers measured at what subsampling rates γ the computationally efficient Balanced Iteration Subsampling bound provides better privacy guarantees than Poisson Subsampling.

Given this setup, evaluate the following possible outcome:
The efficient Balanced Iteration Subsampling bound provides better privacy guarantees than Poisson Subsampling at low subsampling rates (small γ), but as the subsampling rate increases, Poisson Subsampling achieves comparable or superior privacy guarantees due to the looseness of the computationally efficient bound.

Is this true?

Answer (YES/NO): NO